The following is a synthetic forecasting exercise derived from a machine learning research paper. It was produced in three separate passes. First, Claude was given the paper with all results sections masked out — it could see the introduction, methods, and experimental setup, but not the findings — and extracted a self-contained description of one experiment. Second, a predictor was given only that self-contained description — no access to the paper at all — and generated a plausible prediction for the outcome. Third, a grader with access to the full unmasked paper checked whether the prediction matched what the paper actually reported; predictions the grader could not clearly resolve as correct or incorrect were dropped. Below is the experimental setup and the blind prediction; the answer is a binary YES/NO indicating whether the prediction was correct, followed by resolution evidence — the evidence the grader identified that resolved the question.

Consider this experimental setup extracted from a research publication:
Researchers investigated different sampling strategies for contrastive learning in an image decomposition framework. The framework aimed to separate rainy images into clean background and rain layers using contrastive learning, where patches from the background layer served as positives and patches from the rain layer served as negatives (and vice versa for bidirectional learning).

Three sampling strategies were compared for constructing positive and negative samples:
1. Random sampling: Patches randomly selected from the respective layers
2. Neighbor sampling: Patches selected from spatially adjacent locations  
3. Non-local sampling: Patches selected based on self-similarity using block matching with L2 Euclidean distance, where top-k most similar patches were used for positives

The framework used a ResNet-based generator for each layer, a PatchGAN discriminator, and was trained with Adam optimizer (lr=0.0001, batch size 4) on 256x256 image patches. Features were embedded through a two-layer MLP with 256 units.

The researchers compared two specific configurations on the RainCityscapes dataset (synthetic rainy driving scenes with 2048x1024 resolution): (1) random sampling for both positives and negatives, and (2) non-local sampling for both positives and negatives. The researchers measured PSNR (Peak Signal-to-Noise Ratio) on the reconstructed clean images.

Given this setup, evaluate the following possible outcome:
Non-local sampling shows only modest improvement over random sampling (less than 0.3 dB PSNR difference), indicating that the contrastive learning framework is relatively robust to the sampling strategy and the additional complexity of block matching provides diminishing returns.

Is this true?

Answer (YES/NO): NO